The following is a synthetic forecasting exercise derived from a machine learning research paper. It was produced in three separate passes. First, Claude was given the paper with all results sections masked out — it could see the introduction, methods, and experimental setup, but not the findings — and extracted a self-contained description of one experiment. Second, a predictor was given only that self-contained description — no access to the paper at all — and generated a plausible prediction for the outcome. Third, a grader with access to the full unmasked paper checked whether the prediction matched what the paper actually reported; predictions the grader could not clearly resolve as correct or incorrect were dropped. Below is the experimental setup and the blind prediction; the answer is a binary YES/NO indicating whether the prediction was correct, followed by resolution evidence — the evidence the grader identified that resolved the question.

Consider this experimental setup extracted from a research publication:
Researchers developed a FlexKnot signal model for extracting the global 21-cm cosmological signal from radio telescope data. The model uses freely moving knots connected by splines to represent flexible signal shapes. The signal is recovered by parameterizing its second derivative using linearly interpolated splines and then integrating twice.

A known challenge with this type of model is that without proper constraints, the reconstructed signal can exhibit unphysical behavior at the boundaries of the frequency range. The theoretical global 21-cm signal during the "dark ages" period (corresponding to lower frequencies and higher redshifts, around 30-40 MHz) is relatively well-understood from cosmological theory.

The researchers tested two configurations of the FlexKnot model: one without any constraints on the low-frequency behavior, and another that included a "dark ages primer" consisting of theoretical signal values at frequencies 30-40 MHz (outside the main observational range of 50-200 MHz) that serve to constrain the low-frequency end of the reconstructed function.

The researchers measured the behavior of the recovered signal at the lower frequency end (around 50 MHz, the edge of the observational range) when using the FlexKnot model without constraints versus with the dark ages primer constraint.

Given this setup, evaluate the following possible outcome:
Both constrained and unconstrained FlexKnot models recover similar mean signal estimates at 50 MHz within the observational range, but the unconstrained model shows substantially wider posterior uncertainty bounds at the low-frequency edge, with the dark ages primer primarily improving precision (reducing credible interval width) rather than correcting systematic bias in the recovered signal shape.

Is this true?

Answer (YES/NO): NO